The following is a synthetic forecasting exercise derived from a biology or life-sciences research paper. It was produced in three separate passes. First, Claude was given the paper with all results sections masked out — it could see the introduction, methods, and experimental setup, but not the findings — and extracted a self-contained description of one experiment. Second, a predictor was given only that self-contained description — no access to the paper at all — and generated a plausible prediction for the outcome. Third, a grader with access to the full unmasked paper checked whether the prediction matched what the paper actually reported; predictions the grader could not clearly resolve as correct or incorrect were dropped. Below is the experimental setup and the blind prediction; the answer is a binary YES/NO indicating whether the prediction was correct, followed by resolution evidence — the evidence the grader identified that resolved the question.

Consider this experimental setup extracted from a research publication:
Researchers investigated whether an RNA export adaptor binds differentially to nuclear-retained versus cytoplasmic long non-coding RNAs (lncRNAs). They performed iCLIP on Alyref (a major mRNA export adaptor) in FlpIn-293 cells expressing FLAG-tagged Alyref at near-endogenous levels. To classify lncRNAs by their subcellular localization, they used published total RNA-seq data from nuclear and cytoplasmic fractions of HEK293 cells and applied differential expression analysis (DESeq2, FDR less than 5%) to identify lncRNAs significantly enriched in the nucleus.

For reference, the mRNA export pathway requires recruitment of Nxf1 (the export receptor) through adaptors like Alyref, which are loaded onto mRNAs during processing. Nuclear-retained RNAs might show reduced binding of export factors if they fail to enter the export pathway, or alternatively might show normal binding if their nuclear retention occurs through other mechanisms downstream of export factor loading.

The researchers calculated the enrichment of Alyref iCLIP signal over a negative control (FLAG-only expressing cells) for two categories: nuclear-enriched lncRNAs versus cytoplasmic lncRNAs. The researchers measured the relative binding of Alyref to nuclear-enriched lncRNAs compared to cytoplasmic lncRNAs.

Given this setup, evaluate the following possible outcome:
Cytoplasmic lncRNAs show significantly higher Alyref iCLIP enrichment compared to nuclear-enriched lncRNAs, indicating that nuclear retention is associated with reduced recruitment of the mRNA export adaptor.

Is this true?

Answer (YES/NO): NO